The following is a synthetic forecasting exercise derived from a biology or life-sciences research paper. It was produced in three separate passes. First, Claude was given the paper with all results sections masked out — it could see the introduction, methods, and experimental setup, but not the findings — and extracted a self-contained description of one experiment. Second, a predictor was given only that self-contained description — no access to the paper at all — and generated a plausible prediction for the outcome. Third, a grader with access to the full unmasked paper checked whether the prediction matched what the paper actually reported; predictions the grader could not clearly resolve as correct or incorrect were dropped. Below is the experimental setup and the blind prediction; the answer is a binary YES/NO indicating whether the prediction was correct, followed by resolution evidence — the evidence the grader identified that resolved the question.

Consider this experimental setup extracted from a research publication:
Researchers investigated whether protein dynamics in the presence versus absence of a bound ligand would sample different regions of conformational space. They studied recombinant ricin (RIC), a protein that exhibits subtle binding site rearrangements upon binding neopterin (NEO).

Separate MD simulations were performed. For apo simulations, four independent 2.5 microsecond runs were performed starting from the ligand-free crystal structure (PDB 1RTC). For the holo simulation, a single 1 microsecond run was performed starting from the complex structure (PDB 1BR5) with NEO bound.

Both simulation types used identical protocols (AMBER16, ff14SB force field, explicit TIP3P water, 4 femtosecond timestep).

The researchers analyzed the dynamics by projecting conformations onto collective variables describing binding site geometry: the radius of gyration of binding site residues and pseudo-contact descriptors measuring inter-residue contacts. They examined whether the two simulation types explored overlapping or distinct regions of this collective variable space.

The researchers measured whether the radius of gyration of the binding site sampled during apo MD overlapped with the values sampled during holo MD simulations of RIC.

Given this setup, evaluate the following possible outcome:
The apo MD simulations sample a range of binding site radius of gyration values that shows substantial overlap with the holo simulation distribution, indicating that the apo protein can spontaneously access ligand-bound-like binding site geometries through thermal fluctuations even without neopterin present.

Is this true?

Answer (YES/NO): YES